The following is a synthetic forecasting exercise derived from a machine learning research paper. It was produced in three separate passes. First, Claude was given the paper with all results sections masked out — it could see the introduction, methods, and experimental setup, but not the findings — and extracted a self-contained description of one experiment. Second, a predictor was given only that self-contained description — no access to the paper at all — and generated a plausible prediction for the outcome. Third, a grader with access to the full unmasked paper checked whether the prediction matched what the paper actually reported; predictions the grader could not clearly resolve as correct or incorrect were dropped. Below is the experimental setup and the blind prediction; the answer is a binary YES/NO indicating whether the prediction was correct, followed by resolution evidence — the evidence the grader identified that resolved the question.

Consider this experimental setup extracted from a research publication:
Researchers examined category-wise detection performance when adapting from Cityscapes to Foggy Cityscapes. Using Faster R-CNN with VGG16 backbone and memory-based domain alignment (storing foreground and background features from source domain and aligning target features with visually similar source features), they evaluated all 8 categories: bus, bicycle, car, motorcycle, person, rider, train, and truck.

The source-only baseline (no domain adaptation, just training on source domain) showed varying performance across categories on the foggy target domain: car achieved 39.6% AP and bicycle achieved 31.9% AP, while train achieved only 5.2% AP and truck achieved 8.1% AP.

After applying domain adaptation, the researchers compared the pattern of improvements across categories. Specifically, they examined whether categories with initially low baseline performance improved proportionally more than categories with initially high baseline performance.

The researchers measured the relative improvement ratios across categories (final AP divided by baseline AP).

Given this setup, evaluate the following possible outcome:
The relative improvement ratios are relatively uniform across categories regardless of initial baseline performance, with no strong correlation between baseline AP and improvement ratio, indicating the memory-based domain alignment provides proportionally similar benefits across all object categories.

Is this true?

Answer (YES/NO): NO